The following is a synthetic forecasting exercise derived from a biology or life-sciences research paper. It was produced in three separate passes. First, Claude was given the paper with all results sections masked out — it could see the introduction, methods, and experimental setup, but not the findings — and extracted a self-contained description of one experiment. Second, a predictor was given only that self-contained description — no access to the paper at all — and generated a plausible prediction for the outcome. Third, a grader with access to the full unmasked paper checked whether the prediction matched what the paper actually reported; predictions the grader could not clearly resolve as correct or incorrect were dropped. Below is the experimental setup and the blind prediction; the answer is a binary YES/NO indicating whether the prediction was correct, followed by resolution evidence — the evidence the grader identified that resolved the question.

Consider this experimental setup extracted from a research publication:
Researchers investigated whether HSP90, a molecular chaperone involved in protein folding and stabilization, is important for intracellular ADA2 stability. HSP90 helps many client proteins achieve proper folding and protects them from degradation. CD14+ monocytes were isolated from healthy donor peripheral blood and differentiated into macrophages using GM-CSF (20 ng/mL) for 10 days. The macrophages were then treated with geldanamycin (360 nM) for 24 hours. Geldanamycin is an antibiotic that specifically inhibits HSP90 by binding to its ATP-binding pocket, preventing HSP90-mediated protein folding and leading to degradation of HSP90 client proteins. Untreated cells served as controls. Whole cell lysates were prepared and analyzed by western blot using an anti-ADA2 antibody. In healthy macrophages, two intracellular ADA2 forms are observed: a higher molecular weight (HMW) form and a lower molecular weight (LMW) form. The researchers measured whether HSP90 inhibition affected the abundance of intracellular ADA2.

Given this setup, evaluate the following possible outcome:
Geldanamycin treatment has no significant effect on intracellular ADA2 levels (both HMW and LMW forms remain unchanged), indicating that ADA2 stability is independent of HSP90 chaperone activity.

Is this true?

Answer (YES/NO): NO